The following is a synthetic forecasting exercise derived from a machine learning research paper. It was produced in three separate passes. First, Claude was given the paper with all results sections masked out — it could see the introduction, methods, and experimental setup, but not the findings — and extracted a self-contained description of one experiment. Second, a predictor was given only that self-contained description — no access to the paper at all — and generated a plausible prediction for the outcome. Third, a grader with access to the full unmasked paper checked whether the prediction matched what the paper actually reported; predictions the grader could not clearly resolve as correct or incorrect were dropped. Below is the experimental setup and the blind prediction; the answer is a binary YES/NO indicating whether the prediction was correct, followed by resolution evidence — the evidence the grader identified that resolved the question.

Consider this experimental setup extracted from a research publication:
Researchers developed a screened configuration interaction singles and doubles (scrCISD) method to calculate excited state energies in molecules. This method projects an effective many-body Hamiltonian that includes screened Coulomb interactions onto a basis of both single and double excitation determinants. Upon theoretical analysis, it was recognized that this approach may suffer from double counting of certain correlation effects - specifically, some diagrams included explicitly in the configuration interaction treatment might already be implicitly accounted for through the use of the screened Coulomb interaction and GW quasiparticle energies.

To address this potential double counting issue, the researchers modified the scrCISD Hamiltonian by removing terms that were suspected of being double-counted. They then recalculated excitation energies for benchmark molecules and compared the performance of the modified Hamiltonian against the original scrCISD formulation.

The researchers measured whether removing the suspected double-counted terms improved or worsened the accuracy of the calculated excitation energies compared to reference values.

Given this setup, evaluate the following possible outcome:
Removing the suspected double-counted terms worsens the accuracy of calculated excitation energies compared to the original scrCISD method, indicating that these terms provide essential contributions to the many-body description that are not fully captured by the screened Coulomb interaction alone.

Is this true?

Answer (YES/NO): YES